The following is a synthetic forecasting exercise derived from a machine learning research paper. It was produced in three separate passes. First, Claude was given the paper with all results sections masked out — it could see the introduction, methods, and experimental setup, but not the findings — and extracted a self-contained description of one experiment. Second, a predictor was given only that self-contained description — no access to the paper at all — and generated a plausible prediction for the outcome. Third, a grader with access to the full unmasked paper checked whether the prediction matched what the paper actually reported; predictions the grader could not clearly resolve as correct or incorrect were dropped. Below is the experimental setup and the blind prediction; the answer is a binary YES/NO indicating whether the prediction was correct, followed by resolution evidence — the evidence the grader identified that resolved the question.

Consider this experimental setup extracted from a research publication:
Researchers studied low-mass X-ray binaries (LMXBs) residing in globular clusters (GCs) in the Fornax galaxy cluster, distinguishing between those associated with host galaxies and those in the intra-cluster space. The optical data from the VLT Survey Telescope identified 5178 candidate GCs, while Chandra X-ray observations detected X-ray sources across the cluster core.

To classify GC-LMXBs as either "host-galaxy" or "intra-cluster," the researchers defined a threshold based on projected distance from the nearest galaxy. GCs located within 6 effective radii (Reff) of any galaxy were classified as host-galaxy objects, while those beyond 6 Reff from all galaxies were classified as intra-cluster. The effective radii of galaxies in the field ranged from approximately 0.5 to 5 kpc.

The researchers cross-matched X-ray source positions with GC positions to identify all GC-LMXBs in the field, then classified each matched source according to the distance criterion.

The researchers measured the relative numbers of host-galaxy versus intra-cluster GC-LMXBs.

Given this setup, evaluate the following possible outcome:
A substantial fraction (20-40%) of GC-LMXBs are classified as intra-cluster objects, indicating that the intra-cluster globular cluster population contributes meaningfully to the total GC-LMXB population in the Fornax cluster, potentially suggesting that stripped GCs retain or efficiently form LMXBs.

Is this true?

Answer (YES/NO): NO